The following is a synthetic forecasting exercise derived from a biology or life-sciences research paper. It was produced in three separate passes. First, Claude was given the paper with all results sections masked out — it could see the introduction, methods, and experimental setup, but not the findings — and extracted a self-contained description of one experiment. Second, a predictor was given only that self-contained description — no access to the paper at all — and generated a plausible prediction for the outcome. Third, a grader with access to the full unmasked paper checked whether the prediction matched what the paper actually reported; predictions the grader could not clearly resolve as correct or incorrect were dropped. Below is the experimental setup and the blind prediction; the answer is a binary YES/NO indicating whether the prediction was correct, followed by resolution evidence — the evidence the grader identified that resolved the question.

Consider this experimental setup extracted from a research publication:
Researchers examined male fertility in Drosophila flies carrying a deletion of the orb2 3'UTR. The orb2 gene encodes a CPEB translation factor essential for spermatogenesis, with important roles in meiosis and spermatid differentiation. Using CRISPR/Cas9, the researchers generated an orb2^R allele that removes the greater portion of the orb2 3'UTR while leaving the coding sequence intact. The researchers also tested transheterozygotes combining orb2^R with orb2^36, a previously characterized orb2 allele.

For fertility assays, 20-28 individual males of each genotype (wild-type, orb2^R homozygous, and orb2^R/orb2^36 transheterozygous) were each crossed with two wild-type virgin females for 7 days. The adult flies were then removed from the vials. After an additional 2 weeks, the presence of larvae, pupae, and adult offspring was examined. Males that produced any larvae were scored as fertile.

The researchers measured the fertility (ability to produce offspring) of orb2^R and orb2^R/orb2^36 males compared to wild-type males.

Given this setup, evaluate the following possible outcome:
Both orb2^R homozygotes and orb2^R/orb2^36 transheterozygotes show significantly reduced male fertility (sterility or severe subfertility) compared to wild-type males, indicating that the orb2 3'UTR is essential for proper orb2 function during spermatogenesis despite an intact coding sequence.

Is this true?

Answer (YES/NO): YES